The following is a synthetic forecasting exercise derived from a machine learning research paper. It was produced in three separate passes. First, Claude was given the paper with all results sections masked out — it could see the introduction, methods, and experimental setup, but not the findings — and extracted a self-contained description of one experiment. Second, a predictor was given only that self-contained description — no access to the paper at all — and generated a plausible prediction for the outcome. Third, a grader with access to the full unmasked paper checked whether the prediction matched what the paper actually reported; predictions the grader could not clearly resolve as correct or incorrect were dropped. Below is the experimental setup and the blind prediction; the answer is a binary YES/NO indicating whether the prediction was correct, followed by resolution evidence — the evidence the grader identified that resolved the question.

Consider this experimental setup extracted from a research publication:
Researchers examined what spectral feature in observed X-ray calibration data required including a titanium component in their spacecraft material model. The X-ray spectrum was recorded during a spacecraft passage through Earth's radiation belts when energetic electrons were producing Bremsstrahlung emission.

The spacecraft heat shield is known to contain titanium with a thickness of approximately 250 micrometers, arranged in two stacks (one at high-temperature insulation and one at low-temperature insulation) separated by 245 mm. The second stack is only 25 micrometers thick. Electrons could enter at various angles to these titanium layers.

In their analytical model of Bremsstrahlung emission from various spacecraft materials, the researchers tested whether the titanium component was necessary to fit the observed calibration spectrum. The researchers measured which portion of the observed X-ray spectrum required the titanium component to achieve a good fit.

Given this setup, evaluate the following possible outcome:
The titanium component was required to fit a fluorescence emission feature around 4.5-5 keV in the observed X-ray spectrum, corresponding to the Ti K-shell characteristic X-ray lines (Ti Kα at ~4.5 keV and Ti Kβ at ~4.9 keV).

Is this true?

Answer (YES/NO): NO